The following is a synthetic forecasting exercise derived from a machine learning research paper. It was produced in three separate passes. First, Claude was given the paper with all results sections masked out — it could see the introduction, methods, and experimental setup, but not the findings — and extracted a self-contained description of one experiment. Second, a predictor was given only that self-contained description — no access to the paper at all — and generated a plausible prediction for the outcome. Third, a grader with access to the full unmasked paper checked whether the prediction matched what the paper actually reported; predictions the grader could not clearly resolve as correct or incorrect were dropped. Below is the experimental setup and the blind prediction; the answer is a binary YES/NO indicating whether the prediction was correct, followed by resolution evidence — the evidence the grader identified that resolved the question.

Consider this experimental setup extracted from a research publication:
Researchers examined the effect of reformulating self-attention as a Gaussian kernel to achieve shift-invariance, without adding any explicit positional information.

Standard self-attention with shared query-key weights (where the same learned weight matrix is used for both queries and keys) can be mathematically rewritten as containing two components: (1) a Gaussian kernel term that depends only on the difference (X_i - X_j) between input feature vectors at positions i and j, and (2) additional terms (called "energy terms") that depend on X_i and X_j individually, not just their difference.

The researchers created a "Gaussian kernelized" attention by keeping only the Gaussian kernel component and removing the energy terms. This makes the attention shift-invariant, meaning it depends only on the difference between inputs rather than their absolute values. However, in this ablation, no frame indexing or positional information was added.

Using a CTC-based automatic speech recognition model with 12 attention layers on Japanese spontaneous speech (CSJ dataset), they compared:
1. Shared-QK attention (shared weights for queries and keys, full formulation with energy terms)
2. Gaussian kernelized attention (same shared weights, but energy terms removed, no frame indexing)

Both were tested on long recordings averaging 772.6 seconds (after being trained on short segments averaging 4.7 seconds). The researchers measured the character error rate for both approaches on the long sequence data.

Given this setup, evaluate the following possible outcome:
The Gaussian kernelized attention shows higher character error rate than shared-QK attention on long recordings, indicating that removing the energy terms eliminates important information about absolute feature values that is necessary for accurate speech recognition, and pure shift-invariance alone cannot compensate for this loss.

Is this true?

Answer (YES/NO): NO